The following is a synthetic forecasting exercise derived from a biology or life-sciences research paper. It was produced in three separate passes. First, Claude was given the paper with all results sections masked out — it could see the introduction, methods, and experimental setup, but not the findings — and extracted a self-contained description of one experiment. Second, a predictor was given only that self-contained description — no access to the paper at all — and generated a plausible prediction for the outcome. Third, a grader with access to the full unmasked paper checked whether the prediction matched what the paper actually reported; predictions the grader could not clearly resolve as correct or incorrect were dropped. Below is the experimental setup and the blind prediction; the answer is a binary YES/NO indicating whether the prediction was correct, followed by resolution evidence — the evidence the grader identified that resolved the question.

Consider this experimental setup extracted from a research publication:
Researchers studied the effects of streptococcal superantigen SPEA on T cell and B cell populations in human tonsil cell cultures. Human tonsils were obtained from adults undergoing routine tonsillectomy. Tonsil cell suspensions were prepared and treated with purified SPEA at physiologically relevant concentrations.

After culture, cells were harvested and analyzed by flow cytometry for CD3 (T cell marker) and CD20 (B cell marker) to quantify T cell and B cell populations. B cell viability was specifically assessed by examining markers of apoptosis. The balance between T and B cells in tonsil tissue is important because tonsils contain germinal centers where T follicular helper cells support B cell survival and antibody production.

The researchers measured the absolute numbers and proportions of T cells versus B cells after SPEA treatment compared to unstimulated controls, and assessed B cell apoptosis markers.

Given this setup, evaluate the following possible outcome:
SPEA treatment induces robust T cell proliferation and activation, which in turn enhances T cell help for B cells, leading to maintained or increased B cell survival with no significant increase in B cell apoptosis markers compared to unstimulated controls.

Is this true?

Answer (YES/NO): NO